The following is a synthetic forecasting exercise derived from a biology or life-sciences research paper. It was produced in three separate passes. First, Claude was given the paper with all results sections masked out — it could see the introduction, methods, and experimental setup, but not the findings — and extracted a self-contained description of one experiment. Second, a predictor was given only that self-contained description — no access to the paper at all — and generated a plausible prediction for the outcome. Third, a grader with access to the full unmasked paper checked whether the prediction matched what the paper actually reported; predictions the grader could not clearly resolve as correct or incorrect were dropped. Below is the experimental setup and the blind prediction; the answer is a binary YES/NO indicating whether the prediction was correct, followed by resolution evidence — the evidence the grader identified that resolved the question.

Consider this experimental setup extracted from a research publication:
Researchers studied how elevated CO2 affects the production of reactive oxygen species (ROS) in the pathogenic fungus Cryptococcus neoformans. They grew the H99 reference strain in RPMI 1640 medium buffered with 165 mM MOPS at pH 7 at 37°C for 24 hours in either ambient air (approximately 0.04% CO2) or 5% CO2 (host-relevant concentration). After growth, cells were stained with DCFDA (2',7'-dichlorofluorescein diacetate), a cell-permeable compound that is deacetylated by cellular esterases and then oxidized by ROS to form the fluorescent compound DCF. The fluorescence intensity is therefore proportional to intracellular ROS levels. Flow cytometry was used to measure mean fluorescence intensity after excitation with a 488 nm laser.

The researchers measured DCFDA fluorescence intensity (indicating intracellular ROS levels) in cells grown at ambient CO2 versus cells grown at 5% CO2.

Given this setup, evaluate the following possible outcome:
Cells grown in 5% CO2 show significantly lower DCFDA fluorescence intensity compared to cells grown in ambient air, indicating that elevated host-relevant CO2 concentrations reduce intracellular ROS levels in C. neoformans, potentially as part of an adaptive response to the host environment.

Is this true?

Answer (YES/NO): NO